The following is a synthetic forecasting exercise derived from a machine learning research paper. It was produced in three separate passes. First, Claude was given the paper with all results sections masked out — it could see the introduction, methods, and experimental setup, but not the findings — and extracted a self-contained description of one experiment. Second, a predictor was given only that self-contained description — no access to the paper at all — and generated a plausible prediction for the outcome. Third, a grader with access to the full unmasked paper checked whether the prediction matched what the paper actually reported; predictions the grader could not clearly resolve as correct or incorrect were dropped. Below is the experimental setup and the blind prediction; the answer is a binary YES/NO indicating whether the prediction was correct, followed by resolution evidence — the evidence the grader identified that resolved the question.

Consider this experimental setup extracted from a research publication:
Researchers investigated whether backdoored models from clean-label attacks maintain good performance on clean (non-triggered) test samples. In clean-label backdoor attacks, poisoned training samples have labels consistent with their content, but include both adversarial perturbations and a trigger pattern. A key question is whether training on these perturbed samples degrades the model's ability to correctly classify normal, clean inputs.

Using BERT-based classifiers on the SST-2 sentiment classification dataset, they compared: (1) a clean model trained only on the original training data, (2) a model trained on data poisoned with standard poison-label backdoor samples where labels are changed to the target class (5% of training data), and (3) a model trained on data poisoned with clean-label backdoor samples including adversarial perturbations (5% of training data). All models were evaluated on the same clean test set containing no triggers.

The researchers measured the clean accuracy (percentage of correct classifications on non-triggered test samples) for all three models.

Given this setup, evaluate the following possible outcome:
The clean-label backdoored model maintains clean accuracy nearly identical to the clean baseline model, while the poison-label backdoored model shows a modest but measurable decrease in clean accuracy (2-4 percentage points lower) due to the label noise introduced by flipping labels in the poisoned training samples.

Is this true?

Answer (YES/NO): NO